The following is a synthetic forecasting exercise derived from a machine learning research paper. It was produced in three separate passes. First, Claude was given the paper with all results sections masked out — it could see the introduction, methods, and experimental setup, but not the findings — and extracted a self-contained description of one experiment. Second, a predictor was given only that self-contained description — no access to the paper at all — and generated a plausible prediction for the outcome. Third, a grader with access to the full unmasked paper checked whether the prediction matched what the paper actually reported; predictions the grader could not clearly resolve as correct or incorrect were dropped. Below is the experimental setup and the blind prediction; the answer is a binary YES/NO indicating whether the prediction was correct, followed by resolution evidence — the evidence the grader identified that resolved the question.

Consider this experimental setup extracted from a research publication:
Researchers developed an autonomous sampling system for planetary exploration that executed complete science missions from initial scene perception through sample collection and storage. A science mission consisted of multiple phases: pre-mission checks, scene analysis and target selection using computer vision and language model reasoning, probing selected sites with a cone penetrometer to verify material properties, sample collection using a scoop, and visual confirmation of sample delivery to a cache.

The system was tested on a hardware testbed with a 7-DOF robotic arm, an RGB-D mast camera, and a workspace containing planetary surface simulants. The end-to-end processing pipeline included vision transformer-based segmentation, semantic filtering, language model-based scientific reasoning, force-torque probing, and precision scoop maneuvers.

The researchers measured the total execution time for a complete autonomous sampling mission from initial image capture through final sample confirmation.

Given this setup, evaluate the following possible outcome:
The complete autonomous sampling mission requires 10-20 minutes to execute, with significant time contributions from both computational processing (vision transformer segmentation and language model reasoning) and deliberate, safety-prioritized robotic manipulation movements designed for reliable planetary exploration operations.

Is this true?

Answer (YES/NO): NO